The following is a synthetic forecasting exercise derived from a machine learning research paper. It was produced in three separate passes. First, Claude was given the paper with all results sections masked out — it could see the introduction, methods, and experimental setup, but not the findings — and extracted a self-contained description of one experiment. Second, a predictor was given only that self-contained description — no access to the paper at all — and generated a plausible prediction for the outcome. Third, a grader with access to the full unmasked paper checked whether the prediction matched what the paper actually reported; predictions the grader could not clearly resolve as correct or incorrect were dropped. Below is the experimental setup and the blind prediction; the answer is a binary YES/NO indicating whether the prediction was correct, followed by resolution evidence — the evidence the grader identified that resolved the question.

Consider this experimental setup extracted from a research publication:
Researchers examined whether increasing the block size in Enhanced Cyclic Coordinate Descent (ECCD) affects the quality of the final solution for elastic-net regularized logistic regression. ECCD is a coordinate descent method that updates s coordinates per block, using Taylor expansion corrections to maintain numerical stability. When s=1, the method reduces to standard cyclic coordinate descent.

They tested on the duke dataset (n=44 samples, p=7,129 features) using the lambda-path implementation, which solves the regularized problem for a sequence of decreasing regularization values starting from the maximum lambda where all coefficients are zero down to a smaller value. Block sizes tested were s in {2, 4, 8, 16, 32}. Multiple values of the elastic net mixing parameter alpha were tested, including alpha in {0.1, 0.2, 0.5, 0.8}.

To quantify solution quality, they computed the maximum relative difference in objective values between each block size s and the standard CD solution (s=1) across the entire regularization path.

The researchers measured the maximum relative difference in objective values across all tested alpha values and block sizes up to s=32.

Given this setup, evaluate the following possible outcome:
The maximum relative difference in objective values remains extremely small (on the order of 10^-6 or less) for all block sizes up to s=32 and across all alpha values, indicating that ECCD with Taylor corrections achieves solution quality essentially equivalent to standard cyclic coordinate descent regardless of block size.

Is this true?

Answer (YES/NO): YES